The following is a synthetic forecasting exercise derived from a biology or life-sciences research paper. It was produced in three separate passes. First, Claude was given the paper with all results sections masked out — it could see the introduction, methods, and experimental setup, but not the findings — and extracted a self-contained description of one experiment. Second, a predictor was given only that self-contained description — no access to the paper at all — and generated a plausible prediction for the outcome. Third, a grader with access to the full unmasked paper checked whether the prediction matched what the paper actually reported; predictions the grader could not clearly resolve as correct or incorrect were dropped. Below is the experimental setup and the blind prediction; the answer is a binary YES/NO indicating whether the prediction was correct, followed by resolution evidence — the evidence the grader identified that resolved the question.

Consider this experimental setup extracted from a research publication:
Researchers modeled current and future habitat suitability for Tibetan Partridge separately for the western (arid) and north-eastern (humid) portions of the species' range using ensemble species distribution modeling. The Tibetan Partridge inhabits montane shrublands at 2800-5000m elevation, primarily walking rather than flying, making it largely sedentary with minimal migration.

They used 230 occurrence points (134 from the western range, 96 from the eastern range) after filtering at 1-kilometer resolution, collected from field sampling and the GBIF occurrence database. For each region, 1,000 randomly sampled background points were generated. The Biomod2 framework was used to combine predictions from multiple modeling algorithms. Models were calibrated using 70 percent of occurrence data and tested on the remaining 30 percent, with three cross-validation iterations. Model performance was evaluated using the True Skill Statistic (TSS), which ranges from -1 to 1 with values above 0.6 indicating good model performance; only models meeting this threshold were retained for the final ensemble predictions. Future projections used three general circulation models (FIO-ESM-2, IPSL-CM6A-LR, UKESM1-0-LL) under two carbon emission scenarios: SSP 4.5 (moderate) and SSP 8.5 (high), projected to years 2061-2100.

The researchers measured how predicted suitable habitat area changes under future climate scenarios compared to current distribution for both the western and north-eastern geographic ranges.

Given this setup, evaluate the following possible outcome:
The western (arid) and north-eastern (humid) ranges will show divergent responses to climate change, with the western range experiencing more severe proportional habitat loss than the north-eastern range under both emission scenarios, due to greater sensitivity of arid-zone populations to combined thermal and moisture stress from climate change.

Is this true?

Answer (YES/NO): YES